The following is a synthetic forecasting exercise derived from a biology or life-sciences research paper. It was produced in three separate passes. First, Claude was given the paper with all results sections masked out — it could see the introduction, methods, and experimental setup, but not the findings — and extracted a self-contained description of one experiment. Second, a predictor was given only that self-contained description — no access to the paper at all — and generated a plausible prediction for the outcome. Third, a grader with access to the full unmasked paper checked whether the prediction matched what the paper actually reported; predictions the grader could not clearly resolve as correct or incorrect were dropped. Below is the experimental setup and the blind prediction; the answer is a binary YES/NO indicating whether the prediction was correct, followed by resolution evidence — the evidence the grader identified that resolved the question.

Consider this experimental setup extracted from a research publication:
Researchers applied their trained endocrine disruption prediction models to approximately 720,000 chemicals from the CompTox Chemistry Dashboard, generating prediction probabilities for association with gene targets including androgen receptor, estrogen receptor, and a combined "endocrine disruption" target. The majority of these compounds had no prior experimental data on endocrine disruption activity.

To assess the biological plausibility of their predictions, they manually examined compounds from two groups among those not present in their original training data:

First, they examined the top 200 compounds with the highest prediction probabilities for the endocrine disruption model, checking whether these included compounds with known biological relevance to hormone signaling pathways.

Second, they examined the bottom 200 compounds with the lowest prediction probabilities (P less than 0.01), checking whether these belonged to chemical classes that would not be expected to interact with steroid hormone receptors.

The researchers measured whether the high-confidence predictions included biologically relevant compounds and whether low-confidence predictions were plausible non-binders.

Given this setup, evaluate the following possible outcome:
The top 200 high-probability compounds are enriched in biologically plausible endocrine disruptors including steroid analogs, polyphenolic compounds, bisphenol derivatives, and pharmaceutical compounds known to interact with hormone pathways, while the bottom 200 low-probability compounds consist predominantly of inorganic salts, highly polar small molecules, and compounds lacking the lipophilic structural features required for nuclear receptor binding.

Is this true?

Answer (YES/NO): NO